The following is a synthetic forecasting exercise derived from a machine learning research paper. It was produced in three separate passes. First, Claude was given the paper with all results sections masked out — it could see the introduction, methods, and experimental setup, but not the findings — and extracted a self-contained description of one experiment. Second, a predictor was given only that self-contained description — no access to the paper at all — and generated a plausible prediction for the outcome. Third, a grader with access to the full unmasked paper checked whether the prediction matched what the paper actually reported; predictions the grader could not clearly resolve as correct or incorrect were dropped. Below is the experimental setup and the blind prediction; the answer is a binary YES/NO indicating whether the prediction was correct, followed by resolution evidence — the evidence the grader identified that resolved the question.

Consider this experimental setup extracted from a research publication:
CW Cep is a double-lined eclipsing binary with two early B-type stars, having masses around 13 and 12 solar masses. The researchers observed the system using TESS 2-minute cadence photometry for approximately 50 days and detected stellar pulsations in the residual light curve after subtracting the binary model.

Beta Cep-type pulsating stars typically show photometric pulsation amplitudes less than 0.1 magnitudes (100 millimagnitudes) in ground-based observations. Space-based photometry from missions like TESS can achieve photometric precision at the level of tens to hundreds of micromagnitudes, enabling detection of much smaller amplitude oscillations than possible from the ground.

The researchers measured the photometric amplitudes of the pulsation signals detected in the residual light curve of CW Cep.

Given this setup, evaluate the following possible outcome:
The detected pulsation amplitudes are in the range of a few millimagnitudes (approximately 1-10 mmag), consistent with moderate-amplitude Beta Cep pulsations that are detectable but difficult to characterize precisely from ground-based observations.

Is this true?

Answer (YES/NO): NO